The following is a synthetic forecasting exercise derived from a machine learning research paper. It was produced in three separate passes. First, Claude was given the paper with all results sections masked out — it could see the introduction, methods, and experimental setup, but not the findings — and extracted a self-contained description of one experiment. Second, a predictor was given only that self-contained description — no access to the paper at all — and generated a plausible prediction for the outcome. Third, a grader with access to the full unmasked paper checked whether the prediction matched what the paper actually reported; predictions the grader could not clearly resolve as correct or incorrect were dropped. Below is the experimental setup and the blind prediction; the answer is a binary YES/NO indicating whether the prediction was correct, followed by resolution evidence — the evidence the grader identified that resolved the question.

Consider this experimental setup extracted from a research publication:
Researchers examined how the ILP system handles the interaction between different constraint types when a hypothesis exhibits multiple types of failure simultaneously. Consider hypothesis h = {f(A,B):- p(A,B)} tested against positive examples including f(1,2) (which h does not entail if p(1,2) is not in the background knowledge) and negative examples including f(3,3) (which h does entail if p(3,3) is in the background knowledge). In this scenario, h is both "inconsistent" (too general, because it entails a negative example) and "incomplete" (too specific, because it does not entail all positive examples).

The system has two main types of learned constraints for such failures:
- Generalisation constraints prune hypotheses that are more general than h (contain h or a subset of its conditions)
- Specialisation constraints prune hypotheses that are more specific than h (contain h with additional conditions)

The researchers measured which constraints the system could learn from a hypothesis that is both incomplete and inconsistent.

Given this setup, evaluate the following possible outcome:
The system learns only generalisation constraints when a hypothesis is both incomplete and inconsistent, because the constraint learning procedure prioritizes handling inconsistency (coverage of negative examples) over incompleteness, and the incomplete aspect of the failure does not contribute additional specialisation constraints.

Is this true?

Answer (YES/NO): NO